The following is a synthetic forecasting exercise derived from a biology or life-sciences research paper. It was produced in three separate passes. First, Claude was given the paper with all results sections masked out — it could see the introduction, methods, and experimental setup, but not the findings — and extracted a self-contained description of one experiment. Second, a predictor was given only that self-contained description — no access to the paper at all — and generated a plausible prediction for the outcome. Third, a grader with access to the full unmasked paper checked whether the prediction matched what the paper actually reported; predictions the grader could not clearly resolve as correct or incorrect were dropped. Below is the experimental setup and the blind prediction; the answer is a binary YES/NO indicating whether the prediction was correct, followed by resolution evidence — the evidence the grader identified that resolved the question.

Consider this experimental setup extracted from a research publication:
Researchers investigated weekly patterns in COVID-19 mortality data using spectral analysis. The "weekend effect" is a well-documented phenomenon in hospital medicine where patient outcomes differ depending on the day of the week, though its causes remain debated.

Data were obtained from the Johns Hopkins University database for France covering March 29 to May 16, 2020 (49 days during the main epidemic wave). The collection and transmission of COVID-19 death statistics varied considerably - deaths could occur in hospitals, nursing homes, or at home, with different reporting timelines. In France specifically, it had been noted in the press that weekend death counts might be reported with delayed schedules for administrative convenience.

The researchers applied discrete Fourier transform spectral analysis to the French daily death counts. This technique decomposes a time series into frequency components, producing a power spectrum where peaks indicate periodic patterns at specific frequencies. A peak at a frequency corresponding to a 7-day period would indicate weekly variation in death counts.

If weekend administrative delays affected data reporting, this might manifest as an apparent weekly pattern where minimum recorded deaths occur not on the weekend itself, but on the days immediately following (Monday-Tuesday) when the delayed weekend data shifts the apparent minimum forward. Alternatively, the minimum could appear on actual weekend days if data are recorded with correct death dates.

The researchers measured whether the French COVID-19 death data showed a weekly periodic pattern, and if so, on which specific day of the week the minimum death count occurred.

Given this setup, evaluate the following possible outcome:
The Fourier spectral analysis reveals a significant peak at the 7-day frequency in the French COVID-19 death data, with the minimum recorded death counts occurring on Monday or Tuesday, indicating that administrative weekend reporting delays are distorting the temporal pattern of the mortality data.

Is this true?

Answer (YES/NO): NO